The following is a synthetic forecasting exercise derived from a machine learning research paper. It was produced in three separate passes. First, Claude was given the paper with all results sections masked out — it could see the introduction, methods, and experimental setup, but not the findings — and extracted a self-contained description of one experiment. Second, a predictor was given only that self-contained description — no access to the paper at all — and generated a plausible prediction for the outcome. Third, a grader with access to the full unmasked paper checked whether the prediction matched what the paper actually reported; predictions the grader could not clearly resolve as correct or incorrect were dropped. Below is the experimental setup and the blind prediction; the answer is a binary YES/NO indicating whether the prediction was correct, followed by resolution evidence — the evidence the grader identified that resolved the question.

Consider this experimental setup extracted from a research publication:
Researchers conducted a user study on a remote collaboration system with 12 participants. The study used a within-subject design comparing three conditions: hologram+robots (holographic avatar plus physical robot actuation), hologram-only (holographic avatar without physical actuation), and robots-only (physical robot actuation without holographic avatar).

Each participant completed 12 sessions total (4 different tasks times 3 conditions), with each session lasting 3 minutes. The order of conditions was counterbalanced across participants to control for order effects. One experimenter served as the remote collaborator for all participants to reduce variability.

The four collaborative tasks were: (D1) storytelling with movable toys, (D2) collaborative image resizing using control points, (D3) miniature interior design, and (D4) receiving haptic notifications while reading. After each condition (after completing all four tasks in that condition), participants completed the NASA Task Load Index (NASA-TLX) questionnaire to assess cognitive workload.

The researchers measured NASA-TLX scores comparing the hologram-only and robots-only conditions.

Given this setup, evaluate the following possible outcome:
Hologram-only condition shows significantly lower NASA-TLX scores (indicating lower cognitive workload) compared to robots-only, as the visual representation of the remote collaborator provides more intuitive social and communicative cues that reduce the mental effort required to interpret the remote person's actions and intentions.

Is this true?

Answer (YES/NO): NO